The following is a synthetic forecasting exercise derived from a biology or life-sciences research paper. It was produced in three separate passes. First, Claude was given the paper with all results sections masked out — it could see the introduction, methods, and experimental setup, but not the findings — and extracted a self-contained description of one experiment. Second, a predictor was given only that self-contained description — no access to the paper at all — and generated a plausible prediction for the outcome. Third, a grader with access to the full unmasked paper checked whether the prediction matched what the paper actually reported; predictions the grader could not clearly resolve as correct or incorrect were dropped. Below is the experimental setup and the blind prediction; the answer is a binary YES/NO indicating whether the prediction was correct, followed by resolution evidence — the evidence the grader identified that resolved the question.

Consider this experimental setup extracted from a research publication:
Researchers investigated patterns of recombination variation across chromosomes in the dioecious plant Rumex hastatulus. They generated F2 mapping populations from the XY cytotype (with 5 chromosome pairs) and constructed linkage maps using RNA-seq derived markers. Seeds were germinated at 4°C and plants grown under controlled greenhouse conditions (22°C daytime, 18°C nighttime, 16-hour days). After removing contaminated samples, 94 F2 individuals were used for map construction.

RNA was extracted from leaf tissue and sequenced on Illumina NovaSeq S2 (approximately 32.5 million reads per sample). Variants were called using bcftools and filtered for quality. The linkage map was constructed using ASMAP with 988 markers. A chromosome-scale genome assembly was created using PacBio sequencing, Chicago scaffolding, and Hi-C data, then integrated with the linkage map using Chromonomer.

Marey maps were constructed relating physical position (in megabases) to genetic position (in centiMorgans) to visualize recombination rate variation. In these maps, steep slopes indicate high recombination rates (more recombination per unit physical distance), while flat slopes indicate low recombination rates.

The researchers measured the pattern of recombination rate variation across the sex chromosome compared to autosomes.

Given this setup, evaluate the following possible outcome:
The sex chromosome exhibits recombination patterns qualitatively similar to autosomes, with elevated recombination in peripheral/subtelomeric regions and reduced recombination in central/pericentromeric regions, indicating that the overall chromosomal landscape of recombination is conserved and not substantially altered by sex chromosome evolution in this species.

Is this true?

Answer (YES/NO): YES